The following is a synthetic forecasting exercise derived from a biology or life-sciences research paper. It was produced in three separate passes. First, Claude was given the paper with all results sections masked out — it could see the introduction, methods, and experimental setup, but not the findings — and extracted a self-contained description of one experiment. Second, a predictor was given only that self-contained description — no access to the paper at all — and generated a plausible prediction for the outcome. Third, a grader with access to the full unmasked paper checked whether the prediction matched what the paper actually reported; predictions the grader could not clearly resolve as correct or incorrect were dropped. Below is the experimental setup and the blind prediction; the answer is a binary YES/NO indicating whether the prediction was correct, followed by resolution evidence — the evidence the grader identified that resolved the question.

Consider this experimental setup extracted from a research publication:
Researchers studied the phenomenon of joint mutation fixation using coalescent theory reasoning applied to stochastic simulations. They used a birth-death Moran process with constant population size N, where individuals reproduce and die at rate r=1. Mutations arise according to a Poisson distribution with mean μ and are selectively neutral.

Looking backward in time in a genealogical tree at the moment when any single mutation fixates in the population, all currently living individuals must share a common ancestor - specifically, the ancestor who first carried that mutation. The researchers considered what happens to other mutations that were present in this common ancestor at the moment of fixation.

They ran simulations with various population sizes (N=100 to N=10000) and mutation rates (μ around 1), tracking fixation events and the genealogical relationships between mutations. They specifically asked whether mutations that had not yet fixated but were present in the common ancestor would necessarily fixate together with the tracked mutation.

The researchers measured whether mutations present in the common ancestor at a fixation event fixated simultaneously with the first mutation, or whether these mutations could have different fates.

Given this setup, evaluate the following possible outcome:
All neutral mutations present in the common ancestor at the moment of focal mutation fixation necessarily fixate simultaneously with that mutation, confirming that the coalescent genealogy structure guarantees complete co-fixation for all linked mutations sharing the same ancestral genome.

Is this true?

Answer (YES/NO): NO